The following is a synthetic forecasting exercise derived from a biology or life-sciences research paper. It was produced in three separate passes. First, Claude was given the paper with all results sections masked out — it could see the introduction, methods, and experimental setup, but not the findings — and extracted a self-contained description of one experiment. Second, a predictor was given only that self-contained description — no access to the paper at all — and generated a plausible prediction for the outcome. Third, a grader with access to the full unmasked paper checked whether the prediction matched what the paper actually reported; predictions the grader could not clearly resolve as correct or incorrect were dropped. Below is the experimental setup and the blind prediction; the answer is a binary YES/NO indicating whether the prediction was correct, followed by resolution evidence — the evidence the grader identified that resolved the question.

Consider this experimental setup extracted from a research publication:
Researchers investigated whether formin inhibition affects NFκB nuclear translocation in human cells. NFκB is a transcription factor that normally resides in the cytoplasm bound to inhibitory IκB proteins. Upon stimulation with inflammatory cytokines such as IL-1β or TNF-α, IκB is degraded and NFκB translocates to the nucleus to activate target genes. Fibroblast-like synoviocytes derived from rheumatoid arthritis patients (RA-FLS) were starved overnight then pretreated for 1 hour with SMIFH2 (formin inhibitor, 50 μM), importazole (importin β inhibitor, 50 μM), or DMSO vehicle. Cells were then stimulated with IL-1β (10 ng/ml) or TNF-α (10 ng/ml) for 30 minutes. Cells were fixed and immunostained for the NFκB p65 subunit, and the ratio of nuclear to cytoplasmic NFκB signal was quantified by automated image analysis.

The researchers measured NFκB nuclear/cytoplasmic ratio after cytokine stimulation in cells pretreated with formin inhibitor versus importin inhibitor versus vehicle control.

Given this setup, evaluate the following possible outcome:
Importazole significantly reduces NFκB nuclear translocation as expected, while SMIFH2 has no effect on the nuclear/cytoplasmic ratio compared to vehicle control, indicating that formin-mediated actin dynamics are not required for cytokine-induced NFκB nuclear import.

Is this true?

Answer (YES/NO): NO